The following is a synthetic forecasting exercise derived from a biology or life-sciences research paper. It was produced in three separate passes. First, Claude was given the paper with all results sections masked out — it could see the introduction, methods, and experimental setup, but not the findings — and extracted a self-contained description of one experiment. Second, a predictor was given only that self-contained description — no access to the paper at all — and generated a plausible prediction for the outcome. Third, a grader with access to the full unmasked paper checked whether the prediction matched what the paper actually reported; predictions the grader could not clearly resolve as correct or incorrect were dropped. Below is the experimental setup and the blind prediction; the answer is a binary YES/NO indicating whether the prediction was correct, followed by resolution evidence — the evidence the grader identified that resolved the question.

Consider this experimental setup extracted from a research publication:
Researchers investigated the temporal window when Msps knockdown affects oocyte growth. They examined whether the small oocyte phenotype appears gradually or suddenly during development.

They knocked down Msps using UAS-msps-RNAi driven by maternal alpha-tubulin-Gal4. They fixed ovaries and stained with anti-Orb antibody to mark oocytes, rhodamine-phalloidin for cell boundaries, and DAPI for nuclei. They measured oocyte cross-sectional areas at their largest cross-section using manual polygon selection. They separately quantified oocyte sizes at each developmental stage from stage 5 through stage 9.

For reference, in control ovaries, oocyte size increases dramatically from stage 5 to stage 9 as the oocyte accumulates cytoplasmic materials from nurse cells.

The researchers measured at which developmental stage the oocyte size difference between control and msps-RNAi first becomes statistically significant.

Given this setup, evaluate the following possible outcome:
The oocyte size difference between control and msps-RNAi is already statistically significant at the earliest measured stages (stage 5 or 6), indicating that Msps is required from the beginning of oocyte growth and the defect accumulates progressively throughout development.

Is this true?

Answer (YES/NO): YES